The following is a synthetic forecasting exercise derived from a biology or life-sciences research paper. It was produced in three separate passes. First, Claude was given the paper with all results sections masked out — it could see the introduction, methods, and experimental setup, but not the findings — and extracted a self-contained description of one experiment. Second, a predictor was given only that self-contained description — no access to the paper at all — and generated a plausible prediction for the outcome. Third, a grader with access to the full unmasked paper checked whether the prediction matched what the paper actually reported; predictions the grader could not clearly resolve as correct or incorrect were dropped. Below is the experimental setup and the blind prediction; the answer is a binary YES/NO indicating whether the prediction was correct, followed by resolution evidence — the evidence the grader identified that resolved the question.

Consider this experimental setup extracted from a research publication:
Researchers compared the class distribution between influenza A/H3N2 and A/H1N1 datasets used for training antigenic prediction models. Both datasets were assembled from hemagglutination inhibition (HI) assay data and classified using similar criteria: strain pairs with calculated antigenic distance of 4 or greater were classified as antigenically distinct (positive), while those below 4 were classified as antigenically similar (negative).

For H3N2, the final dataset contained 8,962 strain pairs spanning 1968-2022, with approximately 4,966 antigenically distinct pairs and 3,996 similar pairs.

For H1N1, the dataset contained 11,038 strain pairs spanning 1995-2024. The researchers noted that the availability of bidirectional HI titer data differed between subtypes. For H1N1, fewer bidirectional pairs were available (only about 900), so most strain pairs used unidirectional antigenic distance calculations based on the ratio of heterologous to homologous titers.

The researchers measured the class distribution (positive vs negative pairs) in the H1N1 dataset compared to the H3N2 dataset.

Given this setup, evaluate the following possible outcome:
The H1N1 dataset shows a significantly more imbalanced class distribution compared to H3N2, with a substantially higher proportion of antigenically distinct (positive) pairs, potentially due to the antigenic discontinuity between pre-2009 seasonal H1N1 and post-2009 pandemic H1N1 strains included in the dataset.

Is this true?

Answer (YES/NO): NO